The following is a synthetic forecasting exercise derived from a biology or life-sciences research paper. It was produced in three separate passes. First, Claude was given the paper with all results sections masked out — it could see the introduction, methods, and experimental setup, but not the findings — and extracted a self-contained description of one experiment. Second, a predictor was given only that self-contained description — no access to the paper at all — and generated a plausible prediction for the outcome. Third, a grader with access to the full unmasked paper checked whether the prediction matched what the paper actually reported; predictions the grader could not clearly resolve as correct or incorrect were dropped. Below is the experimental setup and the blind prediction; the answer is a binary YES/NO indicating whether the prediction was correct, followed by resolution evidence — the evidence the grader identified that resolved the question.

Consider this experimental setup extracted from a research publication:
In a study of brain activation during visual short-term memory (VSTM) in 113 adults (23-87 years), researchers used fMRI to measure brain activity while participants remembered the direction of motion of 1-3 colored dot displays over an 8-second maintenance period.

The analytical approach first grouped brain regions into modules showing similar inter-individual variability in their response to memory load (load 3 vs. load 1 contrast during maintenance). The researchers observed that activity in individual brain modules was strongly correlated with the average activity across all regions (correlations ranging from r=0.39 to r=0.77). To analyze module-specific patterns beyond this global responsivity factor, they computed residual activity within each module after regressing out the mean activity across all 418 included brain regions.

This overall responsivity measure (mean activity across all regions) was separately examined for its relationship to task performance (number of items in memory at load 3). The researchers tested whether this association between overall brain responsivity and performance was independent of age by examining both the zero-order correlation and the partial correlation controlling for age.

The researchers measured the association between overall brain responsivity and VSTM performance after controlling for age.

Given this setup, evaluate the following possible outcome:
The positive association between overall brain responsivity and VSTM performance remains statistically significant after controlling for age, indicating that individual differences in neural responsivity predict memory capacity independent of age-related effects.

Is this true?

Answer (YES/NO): NO